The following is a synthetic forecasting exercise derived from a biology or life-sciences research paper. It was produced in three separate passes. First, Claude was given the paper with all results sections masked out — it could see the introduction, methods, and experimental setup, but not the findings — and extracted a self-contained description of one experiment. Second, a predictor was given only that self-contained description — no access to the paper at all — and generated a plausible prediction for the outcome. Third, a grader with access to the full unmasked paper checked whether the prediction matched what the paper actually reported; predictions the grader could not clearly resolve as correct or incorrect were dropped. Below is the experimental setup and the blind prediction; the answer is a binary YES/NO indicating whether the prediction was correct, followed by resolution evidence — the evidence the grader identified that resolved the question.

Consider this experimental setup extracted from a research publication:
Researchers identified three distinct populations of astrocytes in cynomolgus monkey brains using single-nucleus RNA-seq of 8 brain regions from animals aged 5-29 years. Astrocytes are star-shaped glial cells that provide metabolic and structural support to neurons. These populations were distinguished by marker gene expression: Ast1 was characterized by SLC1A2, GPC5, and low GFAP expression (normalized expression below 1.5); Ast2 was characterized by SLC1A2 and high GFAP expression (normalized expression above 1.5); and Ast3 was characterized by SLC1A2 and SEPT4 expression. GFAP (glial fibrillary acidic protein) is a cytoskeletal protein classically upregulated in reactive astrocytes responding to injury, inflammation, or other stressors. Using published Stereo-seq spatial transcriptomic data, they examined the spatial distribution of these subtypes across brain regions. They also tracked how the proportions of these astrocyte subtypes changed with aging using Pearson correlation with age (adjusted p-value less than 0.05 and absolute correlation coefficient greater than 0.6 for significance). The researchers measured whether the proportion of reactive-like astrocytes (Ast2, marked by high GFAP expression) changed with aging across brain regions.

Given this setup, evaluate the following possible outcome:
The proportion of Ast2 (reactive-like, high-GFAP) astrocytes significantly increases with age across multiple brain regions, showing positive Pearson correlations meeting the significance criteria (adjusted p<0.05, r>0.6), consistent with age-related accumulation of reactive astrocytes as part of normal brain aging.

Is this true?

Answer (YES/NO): NO